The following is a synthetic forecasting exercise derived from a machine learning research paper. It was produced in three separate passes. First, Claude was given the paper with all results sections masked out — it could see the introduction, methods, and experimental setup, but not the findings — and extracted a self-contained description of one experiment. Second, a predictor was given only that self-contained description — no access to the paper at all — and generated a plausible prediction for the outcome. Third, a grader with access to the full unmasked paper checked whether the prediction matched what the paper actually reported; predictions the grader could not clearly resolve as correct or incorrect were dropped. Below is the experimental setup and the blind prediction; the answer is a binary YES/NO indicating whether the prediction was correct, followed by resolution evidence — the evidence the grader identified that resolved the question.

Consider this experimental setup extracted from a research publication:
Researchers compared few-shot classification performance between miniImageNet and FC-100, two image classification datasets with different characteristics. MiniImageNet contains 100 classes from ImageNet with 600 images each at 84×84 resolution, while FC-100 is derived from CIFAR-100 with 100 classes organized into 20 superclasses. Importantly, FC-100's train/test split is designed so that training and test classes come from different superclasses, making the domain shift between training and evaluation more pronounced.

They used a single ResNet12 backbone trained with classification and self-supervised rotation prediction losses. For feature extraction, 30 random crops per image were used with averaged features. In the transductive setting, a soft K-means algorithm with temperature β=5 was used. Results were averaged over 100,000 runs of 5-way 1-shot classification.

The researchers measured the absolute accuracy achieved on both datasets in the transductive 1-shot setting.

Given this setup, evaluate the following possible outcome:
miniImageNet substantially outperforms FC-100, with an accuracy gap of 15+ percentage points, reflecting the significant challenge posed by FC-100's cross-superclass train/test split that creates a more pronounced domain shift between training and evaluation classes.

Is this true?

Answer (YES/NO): YES